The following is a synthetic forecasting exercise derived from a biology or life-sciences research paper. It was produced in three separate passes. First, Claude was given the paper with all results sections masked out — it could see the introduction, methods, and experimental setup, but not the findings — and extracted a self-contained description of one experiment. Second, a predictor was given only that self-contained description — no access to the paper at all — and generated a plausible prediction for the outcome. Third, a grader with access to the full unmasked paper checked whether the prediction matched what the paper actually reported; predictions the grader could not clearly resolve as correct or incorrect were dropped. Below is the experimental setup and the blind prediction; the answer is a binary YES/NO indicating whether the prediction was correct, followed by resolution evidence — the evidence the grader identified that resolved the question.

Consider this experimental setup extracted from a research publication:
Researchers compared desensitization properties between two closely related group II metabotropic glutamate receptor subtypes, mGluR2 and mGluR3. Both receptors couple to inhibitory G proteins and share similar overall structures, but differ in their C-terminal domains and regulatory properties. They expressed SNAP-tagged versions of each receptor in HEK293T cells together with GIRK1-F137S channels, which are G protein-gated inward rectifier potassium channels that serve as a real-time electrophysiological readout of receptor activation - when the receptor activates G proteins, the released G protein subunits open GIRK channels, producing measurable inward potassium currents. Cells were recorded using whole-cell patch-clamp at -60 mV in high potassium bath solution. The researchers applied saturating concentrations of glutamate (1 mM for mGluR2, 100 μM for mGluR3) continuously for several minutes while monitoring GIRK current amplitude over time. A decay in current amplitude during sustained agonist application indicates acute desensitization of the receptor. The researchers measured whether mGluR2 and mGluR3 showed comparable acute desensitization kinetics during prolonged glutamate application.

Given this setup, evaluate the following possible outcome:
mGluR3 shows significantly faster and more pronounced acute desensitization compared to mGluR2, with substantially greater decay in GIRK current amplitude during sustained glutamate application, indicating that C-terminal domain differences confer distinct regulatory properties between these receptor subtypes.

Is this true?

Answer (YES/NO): YES